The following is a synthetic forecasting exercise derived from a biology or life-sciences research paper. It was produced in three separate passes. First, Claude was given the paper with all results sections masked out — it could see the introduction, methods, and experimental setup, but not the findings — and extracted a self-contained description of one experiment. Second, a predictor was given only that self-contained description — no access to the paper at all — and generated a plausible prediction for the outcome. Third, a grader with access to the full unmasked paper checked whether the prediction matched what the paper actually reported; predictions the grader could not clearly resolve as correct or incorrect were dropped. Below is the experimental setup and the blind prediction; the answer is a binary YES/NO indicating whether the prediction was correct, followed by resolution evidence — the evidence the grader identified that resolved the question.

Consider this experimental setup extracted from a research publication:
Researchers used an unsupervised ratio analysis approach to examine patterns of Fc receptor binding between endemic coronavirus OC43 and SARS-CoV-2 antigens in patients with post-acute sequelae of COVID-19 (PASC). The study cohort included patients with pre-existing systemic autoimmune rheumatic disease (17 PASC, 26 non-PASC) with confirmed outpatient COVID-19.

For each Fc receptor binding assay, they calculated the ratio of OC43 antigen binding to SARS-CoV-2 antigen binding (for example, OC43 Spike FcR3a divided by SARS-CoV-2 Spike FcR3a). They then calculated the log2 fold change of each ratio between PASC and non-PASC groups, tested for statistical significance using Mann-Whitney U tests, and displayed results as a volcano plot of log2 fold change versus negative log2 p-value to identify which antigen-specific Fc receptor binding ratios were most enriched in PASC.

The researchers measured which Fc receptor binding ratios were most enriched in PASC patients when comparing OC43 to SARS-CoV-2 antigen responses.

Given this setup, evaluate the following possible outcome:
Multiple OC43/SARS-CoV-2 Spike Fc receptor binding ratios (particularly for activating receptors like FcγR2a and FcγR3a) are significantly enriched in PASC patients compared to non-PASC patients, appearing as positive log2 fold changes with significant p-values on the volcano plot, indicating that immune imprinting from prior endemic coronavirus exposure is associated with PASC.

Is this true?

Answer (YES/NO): NO